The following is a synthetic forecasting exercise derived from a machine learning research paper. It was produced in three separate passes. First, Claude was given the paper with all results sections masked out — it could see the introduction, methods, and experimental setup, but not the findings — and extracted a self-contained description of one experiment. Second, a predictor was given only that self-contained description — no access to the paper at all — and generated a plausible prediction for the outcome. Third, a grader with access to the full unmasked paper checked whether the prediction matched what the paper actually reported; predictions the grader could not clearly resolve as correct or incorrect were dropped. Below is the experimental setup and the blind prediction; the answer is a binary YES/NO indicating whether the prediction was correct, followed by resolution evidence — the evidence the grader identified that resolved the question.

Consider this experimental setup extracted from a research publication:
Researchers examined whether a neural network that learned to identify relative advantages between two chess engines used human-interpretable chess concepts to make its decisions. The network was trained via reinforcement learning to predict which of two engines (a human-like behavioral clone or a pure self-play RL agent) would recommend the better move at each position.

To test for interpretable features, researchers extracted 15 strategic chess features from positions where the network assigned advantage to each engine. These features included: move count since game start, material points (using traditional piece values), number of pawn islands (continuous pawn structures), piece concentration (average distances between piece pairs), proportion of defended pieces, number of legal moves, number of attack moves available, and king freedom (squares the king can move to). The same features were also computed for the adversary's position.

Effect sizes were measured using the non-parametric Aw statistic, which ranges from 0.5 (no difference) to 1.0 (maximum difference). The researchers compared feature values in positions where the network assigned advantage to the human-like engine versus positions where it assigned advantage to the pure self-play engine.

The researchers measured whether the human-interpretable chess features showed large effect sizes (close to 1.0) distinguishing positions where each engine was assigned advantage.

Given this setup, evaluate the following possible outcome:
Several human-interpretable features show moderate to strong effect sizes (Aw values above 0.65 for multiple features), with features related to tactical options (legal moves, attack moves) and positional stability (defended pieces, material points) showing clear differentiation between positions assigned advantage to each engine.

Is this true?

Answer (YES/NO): NO